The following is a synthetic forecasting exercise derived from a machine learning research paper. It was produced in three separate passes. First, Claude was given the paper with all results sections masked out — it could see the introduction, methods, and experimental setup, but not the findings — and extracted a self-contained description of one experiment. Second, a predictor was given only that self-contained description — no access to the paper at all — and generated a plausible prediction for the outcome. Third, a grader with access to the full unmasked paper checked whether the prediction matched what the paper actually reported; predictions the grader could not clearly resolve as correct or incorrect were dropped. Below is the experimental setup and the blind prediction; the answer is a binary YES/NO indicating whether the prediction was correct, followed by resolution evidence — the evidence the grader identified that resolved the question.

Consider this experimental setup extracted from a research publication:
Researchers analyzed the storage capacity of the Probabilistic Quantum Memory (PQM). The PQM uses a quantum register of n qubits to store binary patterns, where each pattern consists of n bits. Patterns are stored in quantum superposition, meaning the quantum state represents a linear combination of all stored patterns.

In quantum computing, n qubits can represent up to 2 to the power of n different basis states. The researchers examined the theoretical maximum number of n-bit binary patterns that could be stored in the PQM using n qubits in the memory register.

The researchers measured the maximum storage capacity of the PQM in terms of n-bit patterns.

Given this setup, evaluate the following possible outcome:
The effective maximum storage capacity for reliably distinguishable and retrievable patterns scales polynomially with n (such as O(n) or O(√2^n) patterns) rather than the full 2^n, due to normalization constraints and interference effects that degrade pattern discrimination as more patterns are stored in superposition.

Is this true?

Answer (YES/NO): NO